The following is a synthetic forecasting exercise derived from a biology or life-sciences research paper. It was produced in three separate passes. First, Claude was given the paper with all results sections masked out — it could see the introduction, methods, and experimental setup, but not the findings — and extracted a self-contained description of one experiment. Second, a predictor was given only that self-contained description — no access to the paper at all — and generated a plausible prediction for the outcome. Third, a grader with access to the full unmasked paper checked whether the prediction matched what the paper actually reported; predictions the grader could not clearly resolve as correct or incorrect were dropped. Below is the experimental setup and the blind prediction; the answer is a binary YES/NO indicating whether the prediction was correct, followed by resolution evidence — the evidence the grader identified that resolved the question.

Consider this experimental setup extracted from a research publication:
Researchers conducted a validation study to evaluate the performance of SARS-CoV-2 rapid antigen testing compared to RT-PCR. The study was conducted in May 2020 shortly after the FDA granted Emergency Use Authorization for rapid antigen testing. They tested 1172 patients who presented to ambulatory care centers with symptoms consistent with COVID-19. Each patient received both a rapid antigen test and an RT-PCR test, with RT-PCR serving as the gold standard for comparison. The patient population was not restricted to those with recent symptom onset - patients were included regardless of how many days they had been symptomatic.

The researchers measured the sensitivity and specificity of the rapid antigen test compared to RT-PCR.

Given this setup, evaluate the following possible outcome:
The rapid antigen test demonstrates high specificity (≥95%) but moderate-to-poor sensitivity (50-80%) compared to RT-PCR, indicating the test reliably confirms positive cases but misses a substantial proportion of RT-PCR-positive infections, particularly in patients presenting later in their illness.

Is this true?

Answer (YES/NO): YES